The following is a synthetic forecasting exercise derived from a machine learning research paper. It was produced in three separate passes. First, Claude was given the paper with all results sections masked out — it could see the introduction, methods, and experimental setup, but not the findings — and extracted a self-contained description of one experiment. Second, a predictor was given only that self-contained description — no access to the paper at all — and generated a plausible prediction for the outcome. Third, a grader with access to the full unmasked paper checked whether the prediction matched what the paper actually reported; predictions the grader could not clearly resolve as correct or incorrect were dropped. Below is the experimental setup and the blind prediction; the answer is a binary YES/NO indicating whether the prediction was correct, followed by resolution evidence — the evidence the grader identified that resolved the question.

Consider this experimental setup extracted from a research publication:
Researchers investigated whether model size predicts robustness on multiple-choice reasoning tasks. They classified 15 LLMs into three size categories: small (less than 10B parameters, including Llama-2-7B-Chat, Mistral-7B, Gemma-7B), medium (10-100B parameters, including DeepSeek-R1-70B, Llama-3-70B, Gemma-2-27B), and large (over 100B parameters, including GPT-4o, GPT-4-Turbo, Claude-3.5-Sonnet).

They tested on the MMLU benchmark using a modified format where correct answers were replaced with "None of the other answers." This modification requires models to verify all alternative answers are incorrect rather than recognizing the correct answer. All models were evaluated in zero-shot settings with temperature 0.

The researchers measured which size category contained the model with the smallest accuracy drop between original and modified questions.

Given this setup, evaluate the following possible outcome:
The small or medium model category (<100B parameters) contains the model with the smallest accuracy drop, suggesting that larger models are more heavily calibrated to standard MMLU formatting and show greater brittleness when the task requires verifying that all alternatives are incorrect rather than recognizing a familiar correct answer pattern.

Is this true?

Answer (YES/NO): YES